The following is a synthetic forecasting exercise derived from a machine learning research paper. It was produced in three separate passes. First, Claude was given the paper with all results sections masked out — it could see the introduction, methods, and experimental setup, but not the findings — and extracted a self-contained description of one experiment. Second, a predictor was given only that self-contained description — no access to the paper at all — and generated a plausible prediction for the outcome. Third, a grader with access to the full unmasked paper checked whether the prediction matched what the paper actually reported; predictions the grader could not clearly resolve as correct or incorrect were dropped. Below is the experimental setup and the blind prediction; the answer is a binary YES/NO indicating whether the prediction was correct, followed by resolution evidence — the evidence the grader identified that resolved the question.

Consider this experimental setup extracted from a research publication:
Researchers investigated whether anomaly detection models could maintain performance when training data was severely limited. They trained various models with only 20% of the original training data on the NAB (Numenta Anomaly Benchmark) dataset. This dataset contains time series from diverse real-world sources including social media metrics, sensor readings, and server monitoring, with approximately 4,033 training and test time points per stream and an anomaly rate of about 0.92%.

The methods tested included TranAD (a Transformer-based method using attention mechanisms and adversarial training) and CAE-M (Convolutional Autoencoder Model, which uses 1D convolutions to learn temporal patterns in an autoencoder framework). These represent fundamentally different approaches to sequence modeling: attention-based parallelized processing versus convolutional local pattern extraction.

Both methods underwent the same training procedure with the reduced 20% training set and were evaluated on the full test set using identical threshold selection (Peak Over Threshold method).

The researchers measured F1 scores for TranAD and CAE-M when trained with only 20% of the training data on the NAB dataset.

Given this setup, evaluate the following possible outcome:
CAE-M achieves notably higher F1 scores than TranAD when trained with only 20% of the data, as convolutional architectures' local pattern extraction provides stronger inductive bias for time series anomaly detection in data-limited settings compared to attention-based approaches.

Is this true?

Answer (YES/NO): NO